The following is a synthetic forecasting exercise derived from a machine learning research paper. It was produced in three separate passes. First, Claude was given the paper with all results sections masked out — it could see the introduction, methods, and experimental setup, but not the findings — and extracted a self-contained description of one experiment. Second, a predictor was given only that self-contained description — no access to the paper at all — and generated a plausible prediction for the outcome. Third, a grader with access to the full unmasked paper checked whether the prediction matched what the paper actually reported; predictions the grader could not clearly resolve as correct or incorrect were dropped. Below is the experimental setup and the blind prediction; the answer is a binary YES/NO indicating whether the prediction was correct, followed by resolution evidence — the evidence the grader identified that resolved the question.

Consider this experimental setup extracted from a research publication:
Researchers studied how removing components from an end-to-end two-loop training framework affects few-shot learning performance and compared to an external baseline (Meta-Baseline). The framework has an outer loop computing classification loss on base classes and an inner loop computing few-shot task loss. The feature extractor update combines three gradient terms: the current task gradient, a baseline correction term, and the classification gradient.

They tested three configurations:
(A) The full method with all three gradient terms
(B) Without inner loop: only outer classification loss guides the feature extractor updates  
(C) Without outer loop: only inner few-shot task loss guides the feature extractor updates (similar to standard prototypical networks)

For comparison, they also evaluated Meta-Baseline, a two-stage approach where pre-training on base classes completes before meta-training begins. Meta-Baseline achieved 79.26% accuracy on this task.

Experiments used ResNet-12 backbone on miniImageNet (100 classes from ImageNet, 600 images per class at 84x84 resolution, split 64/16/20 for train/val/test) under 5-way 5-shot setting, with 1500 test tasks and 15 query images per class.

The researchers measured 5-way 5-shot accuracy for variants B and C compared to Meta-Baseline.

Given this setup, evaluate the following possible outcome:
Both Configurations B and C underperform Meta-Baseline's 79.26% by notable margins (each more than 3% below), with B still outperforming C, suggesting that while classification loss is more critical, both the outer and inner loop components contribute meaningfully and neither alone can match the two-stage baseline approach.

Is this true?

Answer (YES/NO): NO